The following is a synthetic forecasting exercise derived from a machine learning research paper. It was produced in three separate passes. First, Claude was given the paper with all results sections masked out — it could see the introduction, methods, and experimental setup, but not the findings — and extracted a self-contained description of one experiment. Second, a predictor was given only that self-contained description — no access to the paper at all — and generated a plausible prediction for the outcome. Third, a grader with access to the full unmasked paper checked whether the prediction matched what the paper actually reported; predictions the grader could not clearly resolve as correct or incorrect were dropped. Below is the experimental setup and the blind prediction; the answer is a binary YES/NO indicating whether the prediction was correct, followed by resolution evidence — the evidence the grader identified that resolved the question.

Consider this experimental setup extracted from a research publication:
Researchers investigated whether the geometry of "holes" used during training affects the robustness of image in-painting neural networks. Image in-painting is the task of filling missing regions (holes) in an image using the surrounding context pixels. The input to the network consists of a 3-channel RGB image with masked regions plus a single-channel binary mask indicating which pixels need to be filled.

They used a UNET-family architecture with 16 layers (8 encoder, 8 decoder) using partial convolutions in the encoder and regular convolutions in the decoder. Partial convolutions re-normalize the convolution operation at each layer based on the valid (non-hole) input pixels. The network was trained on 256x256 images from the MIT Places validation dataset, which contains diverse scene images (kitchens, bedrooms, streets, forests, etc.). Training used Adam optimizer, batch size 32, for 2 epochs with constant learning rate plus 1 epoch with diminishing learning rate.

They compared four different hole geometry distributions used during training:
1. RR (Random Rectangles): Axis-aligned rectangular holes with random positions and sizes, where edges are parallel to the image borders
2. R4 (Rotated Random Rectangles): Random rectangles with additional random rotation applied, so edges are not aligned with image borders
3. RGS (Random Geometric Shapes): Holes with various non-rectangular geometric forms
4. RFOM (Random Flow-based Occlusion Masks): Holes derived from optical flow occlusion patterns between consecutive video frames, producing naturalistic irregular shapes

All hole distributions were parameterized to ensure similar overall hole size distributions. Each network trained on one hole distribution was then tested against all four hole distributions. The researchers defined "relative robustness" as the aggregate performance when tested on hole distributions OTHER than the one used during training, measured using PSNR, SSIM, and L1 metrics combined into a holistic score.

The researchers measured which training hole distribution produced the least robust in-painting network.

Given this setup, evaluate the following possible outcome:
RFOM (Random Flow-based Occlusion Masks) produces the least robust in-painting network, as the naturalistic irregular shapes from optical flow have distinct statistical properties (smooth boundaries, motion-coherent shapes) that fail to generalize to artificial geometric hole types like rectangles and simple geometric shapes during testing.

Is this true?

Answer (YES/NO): NO